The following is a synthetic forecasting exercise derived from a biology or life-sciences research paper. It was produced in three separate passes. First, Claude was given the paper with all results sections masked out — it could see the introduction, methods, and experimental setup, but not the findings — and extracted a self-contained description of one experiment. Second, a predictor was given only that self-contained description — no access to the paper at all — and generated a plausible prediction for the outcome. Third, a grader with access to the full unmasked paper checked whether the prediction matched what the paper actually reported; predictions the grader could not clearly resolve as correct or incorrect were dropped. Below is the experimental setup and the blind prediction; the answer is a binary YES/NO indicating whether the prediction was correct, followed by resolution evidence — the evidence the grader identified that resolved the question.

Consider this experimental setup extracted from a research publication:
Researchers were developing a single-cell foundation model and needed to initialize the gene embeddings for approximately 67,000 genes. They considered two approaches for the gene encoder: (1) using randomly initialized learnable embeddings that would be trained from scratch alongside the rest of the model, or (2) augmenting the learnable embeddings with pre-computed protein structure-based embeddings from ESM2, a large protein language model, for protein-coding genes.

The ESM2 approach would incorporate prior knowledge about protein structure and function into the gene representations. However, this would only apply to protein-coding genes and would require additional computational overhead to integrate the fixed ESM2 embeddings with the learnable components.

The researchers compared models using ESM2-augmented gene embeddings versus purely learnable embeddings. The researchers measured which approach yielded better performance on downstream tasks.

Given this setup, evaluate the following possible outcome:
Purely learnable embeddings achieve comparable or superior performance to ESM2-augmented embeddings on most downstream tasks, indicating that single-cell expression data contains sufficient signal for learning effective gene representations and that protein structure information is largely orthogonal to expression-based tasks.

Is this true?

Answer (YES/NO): YES